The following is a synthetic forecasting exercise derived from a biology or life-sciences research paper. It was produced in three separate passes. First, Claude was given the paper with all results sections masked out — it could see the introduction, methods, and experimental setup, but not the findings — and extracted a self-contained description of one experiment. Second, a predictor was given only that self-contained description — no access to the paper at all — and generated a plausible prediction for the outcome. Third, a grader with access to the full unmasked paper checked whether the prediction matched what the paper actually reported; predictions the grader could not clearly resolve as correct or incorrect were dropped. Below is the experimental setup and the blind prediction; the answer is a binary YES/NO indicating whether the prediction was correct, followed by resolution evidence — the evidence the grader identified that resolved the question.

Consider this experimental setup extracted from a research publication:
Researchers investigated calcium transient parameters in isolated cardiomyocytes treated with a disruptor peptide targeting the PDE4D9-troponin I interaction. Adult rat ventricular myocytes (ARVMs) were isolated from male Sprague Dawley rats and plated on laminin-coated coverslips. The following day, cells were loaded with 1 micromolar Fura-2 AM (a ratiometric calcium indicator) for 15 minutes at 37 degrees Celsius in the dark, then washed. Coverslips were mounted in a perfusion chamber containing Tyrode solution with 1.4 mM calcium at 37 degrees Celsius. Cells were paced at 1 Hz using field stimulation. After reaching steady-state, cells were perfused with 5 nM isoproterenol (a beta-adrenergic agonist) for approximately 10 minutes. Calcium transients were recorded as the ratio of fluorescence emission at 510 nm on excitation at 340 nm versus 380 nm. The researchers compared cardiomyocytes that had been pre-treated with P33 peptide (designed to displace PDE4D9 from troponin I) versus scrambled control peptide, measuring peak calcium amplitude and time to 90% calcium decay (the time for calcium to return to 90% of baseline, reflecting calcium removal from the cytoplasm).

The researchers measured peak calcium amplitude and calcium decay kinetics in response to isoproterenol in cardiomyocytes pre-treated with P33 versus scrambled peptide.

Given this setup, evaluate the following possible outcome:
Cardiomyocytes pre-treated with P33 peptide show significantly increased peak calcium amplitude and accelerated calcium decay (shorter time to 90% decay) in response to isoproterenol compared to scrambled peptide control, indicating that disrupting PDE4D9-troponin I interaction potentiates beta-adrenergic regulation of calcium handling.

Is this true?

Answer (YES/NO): NO